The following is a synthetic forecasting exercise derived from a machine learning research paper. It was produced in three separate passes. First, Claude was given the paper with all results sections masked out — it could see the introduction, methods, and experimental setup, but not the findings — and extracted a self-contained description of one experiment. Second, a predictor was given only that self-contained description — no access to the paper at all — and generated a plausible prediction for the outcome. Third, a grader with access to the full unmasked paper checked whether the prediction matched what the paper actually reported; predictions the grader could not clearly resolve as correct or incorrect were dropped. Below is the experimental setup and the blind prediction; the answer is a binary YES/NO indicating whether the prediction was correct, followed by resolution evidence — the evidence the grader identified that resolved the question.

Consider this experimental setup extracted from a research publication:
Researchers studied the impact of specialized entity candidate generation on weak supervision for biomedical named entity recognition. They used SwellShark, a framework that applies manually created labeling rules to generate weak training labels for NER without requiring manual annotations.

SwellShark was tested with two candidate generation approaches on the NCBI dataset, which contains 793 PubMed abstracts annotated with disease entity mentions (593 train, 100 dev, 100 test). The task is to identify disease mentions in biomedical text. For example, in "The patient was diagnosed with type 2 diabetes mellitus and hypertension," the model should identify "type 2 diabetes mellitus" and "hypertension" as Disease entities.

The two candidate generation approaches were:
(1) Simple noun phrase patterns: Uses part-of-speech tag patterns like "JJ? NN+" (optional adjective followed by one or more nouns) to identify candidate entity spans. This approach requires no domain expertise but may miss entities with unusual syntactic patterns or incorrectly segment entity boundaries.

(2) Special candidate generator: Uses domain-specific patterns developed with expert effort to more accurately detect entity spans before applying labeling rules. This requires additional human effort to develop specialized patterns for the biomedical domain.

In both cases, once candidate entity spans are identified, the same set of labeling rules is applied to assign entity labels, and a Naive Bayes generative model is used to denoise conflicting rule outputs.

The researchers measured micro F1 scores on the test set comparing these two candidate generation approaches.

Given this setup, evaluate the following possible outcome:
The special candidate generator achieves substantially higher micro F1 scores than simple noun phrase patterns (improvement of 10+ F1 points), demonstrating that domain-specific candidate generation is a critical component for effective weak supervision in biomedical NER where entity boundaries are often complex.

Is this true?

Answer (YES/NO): YES